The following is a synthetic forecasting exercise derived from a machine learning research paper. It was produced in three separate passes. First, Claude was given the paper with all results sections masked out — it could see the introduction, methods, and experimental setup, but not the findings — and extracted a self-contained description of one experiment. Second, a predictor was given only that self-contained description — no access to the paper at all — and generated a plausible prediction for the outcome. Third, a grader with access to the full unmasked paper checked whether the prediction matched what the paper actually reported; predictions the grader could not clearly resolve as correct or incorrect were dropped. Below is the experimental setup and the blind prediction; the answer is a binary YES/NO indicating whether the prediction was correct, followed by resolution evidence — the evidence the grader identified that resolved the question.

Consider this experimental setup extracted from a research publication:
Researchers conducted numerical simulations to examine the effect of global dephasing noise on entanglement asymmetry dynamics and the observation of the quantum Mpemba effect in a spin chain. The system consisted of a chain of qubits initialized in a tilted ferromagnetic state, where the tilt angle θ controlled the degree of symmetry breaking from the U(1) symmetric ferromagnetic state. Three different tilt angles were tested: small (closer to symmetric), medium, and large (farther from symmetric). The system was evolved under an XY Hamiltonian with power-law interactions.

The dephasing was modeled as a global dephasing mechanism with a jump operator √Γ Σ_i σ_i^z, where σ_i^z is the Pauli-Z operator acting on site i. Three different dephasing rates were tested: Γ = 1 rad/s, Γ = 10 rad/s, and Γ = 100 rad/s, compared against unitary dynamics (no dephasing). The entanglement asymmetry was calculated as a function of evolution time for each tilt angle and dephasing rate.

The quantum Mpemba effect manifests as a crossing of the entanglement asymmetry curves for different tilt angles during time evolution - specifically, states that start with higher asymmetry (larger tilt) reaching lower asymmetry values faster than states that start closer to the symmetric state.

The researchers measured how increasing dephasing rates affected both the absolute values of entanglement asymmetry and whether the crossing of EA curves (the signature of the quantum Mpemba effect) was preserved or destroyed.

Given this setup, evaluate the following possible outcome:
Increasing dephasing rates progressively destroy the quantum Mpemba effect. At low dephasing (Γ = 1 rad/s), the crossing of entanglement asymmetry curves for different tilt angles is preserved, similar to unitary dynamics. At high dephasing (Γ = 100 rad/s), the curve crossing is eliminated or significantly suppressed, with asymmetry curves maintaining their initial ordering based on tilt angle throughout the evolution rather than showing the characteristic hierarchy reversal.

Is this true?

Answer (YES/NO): NO